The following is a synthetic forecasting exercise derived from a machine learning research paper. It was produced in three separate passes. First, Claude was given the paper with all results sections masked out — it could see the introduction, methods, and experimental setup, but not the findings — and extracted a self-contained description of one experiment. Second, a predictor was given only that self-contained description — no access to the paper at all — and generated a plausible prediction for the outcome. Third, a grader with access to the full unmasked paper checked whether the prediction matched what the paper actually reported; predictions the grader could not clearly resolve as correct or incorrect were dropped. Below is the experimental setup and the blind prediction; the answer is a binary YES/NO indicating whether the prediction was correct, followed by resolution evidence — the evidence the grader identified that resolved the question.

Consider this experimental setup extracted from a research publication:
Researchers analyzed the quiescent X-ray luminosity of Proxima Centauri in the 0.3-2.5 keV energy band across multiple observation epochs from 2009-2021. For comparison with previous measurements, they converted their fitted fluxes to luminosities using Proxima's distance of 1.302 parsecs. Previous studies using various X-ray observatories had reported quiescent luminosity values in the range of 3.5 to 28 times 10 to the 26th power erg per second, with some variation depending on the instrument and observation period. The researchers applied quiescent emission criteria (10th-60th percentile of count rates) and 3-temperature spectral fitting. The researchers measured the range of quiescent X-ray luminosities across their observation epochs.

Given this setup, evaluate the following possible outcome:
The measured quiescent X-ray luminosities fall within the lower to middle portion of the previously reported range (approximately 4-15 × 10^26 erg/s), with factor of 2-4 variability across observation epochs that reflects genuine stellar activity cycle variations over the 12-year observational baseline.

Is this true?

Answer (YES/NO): NO